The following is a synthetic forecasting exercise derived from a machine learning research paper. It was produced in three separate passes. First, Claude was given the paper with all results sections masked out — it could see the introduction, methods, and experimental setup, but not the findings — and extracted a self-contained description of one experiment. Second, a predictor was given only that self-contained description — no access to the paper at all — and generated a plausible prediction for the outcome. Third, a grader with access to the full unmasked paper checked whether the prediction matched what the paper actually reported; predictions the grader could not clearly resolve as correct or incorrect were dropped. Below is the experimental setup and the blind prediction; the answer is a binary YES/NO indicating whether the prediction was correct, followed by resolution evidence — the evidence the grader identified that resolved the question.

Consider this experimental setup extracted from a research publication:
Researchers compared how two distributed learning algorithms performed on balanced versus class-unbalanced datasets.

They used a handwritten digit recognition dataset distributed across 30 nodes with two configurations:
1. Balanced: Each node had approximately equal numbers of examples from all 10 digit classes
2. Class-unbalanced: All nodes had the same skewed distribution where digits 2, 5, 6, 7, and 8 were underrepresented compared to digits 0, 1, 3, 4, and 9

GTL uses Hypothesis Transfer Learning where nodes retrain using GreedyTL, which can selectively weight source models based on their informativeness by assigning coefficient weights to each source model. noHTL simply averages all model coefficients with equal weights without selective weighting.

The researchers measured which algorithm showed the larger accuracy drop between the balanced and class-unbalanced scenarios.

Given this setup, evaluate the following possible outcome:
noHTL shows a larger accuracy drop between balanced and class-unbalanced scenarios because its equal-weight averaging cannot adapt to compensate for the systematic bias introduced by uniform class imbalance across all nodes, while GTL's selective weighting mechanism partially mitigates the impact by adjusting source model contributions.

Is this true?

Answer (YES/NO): YES